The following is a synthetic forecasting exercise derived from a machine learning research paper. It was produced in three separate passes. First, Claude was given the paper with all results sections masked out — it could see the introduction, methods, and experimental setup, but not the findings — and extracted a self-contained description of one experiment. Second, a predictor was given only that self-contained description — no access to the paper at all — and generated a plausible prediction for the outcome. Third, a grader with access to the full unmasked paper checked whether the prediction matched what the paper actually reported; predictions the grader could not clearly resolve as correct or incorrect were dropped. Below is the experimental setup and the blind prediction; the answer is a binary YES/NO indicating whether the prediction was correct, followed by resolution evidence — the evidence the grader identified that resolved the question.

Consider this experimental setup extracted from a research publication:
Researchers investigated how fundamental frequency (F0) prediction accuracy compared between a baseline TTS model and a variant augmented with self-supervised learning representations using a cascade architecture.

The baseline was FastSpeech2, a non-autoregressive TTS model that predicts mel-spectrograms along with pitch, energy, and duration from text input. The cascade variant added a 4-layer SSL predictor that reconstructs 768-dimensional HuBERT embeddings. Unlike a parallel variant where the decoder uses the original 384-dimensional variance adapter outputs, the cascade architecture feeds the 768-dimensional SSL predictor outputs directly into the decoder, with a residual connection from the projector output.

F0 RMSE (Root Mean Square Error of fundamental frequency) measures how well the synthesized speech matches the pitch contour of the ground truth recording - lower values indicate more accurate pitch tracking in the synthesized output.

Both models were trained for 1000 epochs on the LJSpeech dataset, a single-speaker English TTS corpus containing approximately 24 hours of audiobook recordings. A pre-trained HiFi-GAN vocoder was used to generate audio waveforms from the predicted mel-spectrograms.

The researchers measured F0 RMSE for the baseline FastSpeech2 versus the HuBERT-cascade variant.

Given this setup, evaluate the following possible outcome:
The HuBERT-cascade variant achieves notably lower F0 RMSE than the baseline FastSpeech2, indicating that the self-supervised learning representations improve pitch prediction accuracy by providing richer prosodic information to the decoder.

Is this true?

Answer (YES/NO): NO